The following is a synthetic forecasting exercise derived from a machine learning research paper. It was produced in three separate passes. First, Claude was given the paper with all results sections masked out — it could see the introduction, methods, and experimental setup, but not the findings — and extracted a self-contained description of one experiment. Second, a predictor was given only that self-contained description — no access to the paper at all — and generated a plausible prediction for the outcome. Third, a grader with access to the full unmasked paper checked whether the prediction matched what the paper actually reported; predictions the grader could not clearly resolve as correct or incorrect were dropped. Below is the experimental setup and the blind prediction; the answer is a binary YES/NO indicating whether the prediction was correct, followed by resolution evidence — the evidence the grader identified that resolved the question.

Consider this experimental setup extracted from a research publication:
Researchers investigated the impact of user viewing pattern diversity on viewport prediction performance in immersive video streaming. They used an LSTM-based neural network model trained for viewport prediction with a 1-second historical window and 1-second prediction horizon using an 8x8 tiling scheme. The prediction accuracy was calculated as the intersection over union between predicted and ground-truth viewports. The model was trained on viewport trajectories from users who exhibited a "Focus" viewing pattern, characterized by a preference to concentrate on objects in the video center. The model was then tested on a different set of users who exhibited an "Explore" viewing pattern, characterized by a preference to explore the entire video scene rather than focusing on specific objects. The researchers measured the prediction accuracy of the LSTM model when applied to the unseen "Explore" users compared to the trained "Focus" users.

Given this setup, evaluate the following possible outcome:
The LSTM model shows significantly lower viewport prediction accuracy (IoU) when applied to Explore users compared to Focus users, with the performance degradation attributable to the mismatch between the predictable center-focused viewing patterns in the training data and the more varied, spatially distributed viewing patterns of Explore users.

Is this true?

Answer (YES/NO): YES